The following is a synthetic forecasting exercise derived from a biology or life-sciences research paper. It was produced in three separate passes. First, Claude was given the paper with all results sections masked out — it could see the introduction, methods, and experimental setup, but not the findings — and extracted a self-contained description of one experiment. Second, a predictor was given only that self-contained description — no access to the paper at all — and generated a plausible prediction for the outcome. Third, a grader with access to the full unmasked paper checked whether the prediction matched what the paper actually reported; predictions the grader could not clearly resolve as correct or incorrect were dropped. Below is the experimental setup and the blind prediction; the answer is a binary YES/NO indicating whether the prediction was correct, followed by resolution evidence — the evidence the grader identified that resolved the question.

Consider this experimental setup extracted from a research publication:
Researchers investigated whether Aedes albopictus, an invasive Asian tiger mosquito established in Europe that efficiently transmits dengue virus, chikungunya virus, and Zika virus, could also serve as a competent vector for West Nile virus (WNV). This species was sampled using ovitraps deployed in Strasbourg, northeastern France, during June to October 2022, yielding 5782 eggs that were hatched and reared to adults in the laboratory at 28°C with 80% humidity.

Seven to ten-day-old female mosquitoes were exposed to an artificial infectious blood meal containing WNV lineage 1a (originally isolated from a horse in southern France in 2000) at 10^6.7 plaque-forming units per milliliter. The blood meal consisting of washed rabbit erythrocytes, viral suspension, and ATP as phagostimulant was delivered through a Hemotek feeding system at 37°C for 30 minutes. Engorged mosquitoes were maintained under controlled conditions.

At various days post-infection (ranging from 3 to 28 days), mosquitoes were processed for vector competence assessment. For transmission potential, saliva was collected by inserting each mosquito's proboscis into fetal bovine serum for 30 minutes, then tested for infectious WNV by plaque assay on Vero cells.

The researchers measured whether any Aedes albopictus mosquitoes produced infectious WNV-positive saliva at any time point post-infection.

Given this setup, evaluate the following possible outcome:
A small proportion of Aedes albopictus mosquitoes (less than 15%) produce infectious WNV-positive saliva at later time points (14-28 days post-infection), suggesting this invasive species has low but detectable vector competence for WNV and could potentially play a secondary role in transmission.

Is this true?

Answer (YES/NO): NO